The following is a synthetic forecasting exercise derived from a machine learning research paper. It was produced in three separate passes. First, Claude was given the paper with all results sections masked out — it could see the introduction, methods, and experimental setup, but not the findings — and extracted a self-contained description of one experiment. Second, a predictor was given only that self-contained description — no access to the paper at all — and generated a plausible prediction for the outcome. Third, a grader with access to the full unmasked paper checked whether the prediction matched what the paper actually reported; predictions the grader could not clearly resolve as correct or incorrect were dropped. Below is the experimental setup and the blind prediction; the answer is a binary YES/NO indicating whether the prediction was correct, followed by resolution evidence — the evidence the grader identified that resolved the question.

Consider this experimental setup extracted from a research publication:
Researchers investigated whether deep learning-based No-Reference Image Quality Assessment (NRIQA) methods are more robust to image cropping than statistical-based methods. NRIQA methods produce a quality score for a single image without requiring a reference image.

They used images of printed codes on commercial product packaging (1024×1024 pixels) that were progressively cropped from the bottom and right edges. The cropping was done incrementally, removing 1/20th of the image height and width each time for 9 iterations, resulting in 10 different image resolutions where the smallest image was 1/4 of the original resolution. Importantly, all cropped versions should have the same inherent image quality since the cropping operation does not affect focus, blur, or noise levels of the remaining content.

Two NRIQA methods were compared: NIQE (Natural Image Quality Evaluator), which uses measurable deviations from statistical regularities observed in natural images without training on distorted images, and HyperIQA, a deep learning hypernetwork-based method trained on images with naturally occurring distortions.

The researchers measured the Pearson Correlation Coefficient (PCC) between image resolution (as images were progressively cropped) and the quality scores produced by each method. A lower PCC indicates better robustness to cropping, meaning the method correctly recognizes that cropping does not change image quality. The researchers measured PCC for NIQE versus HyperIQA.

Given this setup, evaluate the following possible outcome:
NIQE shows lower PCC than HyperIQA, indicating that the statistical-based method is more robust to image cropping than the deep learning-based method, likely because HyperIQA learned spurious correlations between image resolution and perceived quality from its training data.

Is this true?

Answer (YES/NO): NO